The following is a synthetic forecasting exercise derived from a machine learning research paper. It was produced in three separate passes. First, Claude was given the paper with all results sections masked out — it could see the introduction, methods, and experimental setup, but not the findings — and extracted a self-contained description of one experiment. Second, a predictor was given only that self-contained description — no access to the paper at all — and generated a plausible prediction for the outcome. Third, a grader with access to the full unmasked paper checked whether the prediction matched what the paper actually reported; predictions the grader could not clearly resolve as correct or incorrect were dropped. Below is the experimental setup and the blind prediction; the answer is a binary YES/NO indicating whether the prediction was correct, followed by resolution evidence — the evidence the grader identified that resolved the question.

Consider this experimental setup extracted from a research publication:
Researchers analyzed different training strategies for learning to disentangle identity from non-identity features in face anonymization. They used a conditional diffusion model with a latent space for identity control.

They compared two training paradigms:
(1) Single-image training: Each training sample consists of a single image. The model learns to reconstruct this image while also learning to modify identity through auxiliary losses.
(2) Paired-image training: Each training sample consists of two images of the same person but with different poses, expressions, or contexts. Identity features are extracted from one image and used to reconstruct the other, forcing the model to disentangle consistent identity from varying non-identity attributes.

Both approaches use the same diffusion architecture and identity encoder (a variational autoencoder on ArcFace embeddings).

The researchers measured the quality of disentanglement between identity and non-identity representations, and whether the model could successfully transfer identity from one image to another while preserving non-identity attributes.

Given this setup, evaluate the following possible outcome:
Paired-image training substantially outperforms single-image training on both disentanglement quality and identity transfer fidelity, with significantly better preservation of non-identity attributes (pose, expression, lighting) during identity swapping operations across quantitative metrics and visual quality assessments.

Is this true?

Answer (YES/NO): NO